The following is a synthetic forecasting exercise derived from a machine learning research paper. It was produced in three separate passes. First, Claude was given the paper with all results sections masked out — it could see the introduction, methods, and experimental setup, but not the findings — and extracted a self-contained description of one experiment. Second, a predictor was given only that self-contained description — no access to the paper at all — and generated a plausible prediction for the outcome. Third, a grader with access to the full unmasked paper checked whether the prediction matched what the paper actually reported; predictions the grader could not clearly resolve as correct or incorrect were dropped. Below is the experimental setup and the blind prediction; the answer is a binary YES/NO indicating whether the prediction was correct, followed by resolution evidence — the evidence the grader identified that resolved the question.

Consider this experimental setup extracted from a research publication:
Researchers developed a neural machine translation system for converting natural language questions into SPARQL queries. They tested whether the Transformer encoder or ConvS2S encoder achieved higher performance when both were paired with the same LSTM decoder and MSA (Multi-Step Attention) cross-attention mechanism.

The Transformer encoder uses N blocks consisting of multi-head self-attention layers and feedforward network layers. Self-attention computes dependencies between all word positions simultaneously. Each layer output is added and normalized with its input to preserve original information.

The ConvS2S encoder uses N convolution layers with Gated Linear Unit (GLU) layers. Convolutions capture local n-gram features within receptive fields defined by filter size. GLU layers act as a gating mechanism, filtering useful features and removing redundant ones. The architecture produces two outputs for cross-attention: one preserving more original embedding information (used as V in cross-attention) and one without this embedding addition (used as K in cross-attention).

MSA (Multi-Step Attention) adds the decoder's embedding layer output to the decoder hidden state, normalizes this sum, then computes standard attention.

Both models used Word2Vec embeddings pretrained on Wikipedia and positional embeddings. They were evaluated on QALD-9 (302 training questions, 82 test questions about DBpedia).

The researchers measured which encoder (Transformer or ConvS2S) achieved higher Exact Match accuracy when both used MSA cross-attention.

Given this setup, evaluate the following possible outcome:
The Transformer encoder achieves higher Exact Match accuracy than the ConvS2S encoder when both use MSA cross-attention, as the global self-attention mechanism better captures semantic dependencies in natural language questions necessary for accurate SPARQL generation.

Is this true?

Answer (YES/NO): YES